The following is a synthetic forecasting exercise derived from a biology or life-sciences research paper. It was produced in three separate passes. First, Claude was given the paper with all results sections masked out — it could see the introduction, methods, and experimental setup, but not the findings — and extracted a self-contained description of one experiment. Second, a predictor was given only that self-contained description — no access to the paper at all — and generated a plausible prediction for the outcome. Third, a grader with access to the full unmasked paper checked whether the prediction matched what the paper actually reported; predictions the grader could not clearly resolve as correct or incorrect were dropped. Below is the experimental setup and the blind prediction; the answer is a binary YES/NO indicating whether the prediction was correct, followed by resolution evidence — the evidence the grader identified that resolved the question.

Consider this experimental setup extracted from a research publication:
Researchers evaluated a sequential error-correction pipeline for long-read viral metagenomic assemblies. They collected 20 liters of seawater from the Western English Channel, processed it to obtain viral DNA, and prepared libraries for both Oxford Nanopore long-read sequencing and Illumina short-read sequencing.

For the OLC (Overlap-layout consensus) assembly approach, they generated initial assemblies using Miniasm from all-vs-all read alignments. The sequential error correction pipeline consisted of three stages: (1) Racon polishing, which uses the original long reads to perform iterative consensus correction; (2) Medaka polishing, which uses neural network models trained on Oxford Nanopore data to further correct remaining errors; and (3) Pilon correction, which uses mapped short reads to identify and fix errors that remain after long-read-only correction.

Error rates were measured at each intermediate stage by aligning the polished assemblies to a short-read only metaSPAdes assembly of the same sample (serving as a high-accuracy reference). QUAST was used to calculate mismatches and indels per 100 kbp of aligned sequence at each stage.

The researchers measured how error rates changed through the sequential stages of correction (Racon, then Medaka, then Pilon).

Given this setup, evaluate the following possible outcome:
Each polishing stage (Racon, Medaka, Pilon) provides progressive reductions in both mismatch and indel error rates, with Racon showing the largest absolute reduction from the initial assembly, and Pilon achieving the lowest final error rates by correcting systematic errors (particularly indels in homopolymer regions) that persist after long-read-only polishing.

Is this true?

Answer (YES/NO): NO